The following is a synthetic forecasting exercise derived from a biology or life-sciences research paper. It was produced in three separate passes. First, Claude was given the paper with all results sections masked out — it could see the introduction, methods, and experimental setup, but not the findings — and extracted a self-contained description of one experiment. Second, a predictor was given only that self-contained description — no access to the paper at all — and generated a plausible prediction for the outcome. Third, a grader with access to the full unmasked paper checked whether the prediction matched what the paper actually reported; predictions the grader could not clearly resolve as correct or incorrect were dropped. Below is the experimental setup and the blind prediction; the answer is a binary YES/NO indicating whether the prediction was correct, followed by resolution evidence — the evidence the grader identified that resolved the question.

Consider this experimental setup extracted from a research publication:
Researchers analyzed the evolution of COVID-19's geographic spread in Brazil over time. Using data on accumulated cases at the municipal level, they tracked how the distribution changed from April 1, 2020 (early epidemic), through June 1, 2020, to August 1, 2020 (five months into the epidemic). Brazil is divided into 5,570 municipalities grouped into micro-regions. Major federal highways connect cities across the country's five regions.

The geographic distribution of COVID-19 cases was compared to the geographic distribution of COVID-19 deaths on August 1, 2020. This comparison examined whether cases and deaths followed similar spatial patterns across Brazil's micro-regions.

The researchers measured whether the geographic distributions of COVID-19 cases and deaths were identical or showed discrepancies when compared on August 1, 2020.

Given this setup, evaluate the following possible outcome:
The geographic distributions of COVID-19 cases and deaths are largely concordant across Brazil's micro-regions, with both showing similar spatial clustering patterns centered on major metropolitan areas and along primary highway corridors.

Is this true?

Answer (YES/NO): NO